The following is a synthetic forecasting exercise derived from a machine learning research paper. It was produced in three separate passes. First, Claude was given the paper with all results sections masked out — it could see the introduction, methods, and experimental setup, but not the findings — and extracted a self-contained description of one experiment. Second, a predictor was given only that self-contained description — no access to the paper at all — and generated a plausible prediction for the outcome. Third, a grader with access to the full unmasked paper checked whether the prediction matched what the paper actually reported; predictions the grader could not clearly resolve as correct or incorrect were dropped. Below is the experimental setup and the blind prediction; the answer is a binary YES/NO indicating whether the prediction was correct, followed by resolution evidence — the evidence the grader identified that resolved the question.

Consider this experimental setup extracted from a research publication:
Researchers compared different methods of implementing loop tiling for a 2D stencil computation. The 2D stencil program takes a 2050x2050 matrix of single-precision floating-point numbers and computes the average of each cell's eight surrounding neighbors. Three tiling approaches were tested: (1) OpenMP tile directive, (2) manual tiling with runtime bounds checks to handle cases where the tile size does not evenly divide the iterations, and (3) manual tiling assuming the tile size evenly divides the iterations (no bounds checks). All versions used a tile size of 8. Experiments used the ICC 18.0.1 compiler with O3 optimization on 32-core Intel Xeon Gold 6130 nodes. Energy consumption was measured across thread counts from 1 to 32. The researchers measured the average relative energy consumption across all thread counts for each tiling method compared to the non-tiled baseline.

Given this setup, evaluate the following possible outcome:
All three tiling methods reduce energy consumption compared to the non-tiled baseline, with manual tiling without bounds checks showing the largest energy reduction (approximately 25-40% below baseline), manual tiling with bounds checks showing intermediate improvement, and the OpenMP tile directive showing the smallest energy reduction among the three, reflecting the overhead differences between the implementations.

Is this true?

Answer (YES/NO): NO